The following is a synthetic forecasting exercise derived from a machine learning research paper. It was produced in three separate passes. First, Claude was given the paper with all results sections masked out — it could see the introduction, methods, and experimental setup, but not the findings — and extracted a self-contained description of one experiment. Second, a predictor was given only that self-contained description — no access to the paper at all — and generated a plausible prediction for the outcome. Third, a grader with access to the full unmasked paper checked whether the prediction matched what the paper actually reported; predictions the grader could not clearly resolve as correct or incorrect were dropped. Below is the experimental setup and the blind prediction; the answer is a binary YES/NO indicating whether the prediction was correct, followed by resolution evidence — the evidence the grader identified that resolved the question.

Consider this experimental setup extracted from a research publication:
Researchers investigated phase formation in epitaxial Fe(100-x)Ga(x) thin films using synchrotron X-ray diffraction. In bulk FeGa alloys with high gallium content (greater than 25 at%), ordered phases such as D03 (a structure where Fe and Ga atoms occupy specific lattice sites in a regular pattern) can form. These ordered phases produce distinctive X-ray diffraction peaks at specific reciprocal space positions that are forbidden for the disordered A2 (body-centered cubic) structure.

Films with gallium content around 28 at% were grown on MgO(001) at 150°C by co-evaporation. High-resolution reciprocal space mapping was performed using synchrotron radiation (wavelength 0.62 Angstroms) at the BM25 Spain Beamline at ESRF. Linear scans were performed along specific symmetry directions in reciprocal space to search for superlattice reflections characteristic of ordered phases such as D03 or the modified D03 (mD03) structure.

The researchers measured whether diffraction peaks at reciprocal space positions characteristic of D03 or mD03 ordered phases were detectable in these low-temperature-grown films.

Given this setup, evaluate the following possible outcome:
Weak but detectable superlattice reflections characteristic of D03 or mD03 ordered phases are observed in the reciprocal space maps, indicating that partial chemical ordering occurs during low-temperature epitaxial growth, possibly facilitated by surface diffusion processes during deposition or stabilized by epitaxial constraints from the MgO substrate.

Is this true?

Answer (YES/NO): NO